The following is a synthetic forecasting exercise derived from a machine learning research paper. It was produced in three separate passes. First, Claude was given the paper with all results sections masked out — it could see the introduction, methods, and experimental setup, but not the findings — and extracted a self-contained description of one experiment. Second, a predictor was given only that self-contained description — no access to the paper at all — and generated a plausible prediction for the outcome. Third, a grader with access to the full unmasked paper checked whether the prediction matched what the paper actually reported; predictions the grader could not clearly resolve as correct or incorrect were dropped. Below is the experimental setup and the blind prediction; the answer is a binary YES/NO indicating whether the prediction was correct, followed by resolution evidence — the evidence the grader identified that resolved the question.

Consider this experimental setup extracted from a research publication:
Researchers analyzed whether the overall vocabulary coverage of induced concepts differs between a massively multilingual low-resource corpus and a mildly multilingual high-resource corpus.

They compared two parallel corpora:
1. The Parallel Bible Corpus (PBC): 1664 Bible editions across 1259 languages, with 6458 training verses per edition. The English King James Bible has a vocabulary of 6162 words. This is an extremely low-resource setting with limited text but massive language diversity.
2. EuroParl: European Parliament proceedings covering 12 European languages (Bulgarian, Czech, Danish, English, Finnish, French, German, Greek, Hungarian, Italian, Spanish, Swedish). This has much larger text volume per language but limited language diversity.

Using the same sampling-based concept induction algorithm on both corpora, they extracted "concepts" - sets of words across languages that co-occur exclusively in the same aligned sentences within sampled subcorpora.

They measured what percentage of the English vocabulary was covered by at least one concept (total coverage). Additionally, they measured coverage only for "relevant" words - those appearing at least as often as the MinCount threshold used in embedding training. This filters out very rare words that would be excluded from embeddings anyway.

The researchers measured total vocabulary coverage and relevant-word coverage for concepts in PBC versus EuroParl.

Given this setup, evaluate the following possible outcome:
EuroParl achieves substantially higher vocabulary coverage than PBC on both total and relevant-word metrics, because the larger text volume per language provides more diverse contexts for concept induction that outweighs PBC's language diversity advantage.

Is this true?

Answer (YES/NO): NO